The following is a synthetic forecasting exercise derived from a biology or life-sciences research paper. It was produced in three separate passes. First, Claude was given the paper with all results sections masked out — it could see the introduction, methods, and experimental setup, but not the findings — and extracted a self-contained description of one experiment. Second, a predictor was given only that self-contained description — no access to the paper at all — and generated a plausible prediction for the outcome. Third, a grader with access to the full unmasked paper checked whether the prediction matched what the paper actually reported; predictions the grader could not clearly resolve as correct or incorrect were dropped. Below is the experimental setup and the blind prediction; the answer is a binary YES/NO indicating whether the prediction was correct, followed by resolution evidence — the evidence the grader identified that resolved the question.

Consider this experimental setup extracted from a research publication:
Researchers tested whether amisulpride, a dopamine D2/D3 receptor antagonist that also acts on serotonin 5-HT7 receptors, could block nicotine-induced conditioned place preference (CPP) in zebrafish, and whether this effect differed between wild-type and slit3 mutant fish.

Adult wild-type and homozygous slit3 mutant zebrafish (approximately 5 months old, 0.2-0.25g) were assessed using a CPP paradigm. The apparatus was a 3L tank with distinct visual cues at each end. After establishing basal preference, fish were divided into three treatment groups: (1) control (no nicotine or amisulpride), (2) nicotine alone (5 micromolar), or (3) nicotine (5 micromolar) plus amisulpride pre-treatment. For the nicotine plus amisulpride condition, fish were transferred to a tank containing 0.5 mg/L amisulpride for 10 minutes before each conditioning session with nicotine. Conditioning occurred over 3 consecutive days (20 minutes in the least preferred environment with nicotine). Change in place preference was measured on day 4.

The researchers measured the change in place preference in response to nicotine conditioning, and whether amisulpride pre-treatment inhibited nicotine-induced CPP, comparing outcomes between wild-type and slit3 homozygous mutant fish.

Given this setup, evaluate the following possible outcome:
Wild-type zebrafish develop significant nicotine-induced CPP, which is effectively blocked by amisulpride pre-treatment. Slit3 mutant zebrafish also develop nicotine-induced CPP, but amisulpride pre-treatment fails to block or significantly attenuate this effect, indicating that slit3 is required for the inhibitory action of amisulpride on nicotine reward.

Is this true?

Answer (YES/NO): YES